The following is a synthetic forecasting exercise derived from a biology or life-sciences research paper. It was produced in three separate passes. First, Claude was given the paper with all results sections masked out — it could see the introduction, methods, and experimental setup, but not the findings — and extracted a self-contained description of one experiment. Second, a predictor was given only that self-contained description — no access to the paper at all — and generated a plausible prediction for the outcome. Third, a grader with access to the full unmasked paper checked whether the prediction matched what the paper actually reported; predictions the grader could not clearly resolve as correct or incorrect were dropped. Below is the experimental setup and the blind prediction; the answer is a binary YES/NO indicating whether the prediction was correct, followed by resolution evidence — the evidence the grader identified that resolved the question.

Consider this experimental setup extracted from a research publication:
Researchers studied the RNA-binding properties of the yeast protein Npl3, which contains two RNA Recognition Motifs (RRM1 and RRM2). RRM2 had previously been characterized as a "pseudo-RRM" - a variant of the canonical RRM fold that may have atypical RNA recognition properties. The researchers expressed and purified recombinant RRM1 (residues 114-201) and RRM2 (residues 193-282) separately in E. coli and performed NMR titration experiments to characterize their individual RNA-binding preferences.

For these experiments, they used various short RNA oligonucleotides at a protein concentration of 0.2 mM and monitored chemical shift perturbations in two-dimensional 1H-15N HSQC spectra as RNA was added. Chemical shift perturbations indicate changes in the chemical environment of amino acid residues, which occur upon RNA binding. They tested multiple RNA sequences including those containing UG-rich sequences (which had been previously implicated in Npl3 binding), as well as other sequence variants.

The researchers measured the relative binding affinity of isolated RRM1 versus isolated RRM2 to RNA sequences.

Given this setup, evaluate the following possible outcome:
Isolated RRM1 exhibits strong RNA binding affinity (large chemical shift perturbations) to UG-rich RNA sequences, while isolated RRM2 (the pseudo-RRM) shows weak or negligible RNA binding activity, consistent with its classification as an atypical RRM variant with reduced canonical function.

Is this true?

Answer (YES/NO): NO